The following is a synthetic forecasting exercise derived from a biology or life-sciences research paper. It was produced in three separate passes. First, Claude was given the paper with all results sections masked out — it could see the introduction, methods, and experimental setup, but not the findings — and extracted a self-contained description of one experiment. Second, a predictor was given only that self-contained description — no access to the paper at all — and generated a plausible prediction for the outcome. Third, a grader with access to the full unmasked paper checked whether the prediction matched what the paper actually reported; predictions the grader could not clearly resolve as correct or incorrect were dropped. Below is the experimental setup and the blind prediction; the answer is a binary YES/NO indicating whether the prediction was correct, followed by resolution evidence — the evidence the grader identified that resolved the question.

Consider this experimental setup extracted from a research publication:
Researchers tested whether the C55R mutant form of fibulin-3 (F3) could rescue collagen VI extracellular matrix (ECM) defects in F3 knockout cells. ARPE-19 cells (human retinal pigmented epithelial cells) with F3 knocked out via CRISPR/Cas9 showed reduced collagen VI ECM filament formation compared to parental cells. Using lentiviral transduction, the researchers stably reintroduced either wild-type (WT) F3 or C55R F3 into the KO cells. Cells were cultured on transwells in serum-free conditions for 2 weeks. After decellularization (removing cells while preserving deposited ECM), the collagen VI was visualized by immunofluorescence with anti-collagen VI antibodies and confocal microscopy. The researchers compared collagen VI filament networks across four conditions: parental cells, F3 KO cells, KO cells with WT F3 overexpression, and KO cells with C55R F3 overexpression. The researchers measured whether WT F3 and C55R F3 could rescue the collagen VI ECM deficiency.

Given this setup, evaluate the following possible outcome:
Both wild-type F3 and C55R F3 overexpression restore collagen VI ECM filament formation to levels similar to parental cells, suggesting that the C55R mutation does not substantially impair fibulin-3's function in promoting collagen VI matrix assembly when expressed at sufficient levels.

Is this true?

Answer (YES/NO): NO